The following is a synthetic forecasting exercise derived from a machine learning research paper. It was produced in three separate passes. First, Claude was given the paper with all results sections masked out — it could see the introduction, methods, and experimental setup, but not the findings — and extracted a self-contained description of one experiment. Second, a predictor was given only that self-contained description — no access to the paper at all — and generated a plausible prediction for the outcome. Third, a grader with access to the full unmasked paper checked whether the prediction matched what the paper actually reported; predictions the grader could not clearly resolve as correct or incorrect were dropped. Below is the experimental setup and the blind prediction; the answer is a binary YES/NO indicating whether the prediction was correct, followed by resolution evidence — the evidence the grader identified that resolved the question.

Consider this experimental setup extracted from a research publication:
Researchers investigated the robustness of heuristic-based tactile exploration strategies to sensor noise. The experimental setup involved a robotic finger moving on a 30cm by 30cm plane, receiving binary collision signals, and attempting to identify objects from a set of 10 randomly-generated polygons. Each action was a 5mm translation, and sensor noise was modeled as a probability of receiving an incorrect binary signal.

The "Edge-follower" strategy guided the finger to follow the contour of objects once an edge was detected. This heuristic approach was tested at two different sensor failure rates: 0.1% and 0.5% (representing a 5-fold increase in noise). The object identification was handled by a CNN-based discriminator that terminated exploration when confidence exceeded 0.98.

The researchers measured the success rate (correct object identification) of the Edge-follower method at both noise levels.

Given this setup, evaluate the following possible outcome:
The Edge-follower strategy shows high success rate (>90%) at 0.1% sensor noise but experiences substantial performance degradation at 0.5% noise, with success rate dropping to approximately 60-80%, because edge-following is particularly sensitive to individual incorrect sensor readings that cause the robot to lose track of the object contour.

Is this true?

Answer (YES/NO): YES